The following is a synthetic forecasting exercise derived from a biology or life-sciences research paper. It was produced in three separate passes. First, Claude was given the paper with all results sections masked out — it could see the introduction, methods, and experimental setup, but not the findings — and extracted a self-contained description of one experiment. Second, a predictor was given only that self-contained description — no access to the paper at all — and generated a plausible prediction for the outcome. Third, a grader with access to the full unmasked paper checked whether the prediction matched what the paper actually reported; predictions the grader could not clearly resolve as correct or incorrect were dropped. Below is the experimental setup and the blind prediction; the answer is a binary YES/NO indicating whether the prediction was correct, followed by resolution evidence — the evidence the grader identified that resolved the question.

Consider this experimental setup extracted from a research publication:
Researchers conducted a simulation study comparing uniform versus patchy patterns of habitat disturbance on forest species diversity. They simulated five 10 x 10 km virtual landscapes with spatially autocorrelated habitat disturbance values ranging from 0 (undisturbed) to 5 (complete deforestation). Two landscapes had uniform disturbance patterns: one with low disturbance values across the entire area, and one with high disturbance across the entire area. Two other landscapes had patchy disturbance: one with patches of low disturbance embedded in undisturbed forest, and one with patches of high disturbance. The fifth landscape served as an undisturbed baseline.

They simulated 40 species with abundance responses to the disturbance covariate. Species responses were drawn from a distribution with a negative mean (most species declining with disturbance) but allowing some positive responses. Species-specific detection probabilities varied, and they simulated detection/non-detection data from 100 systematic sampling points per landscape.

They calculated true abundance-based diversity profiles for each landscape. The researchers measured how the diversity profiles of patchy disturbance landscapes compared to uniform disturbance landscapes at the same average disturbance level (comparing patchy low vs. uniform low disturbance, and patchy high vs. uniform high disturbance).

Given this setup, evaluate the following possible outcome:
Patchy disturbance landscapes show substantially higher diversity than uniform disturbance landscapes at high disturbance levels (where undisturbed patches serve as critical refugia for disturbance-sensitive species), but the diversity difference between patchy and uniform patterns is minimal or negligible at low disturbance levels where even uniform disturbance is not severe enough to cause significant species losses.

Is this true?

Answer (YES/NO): NO